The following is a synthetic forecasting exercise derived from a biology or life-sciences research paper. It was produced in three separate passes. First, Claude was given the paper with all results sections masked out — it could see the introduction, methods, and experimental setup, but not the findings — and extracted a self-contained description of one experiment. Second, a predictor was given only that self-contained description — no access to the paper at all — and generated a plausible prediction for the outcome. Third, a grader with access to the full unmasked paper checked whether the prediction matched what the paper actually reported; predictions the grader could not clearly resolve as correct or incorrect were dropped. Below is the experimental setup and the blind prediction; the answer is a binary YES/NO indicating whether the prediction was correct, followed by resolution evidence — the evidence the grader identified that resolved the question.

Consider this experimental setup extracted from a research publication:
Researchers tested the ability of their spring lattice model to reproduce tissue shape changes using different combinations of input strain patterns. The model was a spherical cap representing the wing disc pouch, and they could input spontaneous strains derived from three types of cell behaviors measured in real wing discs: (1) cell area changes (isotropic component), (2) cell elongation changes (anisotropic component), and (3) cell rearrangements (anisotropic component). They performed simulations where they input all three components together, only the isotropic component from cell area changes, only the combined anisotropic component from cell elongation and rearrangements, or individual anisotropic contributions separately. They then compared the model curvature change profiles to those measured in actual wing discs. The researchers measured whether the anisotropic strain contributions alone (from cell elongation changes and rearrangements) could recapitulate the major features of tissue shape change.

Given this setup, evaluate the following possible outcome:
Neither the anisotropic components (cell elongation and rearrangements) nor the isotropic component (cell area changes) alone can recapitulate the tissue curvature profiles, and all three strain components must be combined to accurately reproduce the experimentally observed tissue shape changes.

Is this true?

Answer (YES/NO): NO